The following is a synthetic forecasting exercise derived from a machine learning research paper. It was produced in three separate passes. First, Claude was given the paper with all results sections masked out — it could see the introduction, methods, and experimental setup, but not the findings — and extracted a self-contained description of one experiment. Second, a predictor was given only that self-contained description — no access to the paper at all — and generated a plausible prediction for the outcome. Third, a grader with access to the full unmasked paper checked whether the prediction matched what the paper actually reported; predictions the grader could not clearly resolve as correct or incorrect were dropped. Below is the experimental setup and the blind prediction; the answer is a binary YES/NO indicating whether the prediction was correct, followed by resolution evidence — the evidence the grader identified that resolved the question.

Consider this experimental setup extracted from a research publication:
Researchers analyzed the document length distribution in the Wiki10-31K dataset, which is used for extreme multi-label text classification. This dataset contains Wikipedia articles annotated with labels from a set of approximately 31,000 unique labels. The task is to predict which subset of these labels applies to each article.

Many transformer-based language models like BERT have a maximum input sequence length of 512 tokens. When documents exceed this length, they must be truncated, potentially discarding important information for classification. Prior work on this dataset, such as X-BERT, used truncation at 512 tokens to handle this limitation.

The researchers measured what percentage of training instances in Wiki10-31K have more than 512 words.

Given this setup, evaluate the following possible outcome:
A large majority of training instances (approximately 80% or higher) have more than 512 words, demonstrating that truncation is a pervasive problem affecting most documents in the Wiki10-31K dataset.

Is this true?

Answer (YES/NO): YES